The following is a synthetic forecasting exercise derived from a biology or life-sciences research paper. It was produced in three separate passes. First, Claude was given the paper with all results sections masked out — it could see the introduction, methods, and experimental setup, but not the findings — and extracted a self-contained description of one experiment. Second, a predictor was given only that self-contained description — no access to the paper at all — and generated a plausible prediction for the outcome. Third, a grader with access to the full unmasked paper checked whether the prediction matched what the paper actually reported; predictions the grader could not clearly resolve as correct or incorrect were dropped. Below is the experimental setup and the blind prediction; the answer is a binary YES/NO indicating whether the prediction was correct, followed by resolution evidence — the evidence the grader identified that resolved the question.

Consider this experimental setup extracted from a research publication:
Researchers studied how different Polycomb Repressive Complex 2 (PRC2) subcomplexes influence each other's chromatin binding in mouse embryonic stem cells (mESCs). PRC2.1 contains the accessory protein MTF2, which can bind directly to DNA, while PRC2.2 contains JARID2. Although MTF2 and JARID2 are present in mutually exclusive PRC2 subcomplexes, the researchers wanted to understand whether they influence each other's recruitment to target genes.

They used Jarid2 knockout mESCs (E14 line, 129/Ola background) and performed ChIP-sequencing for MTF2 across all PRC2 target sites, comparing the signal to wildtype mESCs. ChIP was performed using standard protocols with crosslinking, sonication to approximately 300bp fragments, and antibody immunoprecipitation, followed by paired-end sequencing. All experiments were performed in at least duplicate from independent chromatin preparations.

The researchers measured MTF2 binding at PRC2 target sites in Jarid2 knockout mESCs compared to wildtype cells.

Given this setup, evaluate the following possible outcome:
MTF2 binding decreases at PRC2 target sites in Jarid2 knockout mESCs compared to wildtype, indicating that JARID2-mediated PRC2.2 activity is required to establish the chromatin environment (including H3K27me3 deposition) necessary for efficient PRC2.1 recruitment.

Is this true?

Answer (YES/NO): NO